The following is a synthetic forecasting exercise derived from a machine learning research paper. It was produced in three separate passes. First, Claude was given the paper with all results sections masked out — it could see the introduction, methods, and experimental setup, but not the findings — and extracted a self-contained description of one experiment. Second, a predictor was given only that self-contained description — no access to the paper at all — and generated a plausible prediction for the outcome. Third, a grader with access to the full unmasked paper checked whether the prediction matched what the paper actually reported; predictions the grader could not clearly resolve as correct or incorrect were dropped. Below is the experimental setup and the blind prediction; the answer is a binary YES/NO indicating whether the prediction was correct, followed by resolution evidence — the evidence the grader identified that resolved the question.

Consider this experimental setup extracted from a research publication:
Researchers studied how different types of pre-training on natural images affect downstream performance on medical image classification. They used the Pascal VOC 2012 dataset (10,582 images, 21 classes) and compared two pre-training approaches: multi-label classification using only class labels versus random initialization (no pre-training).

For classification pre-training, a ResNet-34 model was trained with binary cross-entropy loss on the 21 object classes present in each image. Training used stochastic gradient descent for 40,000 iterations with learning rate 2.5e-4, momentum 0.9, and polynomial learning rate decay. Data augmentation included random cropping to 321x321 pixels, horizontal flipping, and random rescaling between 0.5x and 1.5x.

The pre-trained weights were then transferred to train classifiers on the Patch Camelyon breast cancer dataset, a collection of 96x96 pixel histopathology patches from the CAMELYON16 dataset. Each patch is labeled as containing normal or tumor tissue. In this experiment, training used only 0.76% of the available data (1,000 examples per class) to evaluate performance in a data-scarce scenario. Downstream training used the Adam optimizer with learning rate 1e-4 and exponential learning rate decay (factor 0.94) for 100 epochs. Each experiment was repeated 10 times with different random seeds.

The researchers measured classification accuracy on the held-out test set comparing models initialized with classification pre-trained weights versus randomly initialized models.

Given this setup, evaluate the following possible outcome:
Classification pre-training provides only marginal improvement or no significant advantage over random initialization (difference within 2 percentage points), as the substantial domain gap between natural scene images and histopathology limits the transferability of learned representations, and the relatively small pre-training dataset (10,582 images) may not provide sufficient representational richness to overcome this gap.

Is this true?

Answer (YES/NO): NO